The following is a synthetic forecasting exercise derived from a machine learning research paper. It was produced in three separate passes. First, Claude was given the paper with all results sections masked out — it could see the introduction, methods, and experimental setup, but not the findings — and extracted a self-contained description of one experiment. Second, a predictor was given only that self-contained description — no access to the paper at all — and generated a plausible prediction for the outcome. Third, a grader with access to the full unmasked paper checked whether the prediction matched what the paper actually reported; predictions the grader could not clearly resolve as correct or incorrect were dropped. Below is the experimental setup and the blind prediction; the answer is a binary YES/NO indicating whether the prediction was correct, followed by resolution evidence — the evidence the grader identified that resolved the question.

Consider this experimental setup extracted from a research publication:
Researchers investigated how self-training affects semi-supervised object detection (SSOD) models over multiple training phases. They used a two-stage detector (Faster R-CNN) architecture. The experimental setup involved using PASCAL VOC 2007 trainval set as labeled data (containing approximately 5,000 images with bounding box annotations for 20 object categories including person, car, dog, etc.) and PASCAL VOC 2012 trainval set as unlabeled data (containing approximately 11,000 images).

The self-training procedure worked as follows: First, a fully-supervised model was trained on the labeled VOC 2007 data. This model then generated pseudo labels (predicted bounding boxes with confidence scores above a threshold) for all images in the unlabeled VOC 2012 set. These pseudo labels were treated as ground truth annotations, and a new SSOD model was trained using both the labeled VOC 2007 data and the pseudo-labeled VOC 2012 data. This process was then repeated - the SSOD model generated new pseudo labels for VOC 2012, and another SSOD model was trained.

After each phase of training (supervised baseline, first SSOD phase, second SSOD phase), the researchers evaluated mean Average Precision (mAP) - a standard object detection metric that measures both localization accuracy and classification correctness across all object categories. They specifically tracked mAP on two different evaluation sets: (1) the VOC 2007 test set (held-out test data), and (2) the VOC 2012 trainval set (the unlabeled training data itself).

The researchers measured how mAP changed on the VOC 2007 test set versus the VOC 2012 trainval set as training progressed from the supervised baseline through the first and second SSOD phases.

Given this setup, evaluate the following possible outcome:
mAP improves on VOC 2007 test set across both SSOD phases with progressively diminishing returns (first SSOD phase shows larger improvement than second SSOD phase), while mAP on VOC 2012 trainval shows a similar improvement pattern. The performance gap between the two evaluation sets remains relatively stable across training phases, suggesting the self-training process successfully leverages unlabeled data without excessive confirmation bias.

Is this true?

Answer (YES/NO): NO